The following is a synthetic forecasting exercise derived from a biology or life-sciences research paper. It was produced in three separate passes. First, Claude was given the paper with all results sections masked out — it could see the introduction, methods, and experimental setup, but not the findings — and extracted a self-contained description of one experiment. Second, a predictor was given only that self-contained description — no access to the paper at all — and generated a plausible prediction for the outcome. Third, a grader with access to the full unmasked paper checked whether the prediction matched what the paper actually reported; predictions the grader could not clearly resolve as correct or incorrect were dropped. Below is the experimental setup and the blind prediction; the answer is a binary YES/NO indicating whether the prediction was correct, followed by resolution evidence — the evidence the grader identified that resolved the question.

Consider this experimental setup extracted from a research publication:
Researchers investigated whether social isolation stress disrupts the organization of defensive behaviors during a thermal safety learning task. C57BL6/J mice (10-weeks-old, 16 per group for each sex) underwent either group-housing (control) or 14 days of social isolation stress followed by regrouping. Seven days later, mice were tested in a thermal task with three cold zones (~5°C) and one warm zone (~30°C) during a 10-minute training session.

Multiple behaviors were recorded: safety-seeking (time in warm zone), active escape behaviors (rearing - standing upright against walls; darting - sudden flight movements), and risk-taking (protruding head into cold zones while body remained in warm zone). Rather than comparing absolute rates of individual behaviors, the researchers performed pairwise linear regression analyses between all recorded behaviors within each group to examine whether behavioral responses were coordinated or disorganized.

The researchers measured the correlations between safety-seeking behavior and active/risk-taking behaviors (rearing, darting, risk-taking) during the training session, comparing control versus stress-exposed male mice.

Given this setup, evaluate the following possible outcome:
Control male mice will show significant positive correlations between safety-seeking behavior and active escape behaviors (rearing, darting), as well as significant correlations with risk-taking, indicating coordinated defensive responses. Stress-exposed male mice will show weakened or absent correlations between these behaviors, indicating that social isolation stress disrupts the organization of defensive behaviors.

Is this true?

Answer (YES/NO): NO